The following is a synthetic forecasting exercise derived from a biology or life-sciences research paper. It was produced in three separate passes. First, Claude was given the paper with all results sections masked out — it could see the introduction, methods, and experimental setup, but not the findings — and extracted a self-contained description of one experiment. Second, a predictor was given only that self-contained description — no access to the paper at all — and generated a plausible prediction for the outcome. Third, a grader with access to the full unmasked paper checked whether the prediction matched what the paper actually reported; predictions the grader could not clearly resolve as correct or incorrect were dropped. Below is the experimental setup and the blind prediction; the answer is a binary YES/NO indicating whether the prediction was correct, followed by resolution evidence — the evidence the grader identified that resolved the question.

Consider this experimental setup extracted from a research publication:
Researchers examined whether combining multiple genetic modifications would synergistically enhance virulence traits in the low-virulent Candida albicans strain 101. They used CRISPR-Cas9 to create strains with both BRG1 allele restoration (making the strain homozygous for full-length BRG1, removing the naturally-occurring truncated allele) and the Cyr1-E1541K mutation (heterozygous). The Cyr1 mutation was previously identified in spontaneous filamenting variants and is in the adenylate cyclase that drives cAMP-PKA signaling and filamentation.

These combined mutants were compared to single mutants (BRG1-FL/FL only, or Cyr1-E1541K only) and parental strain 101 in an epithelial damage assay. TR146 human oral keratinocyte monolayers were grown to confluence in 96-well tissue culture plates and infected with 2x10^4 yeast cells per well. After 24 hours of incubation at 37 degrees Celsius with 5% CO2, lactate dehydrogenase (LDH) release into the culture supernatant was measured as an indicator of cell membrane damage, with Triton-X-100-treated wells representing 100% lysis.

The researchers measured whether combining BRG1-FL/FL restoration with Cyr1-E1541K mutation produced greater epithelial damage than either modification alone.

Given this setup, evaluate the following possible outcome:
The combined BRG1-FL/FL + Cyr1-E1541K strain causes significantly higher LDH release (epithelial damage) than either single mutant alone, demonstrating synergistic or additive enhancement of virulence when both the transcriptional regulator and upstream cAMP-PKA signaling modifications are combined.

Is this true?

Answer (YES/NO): NO